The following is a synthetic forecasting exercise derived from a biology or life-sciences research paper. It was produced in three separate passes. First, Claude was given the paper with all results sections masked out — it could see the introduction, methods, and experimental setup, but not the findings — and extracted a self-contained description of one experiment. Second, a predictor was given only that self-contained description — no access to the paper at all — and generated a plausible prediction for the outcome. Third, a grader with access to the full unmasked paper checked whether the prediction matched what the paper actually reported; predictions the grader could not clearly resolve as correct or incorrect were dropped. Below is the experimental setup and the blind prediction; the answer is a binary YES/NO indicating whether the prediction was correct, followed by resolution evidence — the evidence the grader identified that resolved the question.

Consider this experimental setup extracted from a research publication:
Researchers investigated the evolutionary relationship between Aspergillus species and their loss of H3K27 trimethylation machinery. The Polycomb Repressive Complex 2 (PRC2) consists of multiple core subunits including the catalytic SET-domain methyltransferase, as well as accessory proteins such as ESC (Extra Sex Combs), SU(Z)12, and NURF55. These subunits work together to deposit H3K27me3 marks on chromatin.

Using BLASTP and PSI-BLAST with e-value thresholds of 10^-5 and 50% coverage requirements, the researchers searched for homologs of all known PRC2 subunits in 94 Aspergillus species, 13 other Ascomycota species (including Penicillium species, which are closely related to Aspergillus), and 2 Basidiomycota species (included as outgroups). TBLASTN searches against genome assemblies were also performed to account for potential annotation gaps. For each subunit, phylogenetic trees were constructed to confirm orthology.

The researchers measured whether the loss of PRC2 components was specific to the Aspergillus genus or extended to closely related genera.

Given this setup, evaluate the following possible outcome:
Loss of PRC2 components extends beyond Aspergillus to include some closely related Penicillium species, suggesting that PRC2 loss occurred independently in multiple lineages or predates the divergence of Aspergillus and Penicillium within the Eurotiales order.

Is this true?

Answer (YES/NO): YES